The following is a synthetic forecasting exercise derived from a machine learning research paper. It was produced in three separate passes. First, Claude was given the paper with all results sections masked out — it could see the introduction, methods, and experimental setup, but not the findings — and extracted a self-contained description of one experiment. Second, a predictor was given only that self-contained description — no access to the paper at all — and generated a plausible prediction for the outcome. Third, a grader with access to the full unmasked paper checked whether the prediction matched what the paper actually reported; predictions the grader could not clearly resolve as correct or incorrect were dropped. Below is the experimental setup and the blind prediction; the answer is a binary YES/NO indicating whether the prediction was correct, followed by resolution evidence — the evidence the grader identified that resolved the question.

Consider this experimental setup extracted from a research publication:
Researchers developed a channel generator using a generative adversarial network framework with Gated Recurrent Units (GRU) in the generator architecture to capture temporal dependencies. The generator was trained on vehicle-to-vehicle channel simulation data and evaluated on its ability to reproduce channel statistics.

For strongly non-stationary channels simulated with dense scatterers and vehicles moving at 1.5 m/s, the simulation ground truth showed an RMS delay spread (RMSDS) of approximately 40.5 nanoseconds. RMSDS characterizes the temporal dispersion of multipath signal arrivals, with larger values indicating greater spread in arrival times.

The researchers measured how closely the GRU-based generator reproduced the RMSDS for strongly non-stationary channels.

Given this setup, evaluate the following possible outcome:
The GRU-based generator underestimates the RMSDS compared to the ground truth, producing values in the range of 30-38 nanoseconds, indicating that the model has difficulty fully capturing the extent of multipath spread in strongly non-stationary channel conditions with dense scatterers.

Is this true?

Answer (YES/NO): NO